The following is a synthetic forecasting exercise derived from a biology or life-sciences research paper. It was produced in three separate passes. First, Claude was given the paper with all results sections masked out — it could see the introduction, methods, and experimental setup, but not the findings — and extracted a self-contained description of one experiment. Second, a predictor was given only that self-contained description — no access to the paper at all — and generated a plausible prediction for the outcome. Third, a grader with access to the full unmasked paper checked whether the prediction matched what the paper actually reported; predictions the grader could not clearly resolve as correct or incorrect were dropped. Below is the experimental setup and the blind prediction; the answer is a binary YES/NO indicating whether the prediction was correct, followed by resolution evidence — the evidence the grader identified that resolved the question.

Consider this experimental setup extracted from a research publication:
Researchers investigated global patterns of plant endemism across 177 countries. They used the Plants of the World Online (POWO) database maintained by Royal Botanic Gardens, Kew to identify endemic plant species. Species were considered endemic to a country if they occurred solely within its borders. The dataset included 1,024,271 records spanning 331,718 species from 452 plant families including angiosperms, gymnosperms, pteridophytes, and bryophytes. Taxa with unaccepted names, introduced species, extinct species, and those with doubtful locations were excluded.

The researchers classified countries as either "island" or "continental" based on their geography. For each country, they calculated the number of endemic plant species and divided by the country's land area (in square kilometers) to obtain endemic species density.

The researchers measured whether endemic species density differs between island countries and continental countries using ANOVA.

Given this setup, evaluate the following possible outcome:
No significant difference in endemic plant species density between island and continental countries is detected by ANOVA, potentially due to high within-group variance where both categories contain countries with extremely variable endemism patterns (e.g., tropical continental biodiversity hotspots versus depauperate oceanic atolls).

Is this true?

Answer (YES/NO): NO